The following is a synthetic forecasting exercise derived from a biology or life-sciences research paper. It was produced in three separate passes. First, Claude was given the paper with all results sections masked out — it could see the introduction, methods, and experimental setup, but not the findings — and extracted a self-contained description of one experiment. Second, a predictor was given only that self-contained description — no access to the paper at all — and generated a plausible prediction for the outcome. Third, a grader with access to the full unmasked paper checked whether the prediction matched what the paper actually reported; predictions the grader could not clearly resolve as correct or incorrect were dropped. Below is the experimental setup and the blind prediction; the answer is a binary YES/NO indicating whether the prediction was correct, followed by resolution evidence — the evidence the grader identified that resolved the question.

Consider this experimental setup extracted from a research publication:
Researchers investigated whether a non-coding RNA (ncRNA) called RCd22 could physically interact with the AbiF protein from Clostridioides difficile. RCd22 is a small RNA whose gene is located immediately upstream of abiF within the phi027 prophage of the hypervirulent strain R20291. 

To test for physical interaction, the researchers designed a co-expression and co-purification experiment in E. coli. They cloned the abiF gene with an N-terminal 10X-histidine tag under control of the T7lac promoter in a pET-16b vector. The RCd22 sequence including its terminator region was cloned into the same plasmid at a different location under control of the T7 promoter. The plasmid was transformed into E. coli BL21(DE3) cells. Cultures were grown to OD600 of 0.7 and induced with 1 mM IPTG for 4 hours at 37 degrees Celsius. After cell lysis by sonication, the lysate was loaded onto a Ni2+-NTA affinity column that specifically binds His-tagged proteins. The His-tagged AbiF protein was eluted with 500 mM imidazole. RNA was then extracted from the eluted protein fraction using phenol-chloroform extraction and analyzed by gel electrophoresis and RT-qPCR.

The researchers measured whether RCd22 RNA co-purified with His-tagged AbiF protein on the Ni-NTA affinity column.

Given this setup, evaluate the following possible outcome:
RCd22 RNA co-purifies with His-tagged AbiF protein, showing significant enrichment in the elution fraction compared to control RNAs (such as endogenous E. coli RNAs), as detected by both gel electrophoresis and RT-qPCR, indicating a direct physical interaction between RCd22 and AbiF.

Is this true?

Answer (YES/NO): YES